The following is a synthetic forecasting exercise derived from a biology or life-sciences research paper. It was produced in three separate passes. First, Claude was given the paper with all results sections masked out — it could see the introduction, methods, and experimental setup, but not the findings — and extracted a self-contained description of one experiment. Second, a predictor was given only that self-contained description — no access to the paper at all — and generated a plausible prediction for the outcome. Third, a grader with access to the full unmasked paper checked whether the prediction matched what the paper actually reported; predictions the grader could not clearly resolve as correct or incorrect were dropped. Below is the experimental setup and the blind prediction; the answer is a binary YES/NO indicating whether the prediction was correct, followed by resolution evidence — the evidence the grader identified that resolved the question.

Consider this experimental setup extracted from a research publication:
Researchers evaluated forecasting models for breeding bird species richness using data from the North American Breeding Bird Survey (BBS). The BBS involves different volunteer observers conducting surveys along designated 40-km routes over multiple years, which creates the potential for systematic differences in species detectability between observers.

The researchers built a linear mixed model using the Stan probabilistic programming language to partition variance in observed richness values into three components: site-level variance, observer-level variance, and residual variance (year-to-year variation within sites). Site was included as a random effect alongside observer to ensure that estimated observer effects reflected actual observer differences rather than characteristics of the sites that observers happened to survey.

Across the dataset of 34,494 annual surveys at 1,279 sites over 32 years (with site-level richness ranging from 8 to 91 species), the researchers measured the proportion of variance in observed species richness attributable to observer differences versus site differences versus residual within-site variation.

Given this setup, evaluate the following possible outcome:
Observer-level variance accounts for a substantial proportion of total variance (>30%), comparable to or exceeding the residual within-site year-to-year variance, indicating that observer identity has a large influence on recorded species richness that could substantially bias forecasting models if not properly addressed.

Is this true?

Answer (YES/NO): NO